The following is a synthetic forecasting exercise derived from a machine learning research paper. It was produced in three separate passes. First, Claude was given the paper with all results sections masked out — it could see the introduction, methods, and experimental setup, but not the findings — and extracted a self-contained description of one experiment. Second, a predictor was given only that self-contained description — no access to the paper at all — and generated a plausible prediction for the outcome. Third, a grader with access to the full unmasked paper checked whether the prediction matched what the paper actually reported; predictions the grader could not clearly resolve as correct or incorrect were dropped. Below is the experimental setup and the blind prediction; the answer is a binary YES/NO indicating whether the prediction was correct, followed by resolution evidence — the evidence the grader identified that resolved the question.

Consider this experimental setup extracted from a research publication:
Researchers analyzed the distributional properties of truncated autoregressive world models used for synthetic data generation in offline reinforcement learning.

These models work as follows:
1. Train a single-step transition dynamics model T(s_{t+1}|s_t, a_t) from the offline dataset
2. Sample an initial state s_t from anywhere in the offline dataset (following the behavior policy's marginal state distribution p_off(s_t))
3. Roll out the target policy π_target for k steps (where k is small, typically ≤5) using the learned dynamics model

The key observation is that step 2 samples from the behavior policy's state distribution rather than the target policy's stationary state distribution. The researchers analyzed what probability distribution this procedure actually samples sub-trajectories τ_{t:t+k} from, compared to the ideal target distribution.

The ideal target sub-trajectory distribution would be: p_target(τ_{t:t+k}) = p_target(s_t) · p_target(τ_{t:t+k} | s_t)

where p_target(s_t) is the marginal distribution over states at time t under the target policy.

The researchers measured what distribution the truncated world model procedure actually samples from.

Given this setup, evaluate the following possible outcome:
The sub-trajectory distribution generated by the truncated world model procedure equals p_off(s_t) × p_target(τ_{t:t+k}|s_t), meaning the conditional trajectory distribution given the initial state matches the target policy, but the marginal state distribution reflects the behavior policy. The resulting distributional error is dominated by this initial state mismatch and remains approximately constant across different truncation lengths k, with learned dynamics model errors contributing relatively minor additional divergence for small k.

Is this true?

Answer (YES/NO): NO